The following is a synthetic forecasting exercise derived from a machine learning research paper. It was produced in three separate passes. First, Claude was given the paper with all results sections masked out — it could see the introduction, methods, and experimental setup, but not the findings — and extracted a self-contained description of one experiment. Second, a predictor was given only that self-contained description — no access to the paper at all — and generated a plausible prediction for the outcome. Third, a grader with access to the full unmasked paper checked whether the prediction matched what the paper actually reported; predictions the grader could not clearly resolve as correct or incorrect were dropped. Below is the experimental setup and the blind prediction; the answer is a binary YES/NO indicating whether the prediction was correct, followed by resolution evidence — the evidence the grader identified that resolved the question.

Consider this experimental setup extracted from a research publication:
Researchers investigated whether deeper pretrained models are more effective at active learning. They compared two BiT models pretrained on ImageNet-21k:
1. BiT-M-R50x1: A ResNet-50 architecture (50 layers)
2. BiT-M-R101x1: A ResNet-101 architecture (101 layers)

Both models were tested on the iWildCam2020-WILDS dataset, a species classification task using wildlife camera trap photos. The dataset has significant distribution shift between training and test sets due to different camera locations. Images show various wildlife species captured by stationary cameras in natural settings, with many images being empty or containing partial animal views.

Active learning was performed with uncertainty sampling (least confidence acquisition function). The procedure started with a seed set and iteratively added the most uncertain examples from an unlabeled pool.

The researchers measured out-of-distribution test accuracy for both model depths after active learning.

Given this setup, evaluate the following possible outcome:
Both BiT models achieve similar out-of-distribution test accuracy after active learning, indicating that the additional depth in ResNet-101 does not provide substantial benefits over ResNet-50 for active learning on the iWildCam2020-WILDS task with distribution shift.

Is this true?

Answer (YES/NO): YES